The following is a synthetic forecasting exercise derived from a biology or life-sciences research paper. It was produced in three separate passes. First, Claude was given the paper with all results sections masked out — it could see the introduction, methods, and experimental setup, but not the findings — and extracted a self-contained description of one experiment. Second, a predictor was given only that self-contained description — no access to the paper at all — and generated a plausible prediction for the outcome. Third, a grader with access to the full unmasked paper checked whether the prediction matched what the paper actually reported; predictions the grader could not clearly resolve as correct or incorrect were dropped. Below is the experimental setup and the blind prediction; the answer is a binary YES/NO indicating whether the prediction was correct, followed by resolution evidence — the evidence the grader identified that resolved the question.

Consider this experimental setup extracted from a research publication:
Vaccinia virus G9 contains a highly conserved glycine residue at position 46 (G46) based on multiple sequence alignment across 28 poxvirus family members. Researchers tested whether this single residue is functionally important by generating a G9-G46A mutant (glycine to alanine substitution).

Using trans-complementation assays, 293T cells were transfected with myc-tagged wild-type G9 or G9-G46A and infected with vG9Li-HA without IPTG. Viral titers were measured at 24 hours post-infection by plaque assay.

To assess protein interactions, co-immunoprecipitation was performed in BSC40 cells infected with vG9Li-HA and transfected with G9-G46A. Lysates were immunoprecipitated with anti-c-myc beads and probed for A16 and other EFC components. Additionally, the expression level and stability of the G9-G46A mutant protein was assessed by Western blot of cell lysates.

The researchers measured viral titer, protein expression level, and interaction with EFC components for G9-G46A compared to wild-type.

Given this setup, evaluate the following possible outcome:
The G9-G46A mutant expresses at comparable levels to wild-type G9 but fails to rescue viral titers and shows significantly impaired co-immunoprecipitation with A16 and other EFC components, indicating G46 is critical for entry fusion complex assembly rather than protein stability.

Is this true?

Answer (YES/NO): NO